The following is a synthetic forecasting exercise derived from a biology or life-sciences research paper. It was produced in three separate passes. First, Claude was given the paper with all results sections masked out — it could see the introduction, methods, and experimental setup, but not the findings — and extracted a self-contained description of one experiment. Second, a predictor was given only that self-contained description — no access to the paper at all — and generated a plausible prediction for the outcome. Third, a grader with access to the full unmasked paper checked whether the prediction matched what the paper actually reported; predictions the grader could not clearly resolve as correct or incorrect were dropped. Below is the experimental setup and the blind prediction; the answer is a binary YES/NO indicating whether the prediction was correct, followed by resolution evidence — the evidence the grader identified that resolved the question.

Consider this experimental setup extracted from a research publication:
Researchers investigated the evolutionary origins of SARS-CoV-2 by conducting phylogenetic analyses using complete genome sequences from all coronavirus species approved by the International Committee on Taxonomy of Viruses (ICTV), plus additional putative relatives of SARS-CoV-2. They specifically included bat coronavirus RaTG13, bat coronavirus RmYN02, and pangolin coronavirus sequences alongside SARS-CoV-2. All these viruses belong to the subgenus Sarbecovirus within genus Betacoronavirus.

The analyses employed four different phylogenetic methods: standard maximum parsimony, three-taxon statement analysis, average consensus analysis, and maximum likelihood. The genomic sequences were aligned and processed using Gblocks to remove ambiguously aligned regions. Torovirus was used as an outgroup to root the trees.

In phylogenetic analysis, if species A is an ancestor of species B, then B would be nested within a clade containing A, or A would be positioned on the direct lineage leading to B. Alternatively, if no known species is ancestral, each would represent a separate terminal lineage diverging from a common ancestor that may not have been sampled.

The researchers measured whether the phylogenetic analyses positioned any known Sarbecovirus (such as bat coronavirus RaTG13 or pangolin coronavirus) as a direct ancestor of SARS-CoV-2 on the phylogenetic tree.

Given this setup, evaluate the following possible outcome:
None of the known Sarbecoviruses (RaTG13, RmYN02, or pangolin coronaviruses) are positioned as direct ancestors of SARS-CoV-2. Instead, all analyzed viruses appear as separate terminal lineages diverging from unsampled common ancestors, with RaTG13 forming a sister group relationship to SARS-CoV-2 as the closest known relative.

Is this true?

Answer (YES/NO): NO